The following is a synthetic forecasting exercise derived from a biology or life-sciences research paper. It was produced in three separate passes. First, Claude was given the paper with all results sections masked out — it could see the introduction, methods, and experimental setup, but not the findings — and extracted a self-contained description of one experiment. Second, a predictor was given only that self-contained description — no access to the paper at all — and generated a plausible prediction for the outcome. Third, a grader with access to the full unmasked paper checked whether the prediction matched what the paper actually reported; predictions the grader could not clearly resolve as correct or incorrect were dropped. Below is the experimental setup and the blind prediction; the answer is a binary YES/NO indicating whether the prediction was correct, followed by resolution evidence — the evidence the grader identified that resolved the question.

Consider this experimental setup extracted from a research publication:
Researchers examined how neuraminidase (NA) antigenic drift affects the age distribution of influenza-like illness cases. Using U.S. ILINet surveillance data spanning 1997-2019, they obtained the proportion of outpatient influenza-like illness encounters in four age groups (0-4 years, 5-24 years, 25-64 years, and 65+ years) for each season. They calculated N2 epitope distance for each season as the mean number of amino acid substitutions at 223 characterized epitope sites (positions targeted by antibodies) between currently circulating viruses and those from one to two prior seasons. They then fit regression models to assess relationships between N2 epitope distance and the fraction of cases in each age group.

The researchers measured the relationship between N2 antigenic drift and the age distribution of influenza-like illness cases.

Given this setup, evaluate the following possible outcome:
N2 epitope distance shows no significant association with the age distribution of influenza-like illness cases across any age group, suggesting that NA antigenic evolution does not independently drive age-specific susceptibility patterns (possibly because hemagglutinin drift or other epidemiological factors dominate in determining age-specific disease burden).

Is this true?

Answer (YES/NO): NO